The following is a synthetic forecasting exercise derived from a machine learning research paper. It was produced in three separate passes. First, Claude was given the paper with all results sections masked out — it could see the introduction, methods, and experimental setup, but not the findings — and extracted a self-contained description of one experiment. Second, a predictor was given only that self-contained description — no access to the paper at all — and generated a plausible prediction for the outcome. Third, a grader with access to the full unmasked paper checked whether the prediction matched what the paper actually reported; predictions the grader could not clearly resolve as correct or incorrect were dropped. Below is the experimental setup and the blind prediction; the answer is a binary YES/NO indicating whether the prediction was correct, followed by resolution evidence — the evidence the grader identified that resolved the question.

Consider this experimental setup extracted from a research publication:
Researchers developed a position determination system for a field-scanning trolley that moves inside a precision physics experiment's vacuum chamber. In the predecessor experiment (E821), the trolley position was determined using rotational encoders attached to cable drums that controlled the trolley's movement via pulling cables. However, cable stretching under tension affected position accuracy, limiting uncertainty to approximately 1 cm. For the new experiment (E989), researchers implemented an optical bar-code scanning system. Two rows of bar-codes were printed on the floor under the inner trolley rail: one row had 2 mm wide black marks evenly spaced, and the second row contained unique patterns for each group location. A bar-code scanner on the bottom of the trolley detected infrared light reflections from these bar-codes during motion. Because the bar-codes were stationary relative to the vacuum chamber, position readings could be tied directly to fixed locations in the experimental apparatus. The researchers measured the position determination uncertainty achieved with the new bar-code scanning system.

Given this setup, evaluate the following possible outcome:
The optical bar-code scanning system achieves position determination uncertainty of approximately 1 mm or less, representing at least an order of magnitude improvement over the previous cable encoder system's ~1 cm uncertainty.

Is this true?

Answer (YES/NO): YES